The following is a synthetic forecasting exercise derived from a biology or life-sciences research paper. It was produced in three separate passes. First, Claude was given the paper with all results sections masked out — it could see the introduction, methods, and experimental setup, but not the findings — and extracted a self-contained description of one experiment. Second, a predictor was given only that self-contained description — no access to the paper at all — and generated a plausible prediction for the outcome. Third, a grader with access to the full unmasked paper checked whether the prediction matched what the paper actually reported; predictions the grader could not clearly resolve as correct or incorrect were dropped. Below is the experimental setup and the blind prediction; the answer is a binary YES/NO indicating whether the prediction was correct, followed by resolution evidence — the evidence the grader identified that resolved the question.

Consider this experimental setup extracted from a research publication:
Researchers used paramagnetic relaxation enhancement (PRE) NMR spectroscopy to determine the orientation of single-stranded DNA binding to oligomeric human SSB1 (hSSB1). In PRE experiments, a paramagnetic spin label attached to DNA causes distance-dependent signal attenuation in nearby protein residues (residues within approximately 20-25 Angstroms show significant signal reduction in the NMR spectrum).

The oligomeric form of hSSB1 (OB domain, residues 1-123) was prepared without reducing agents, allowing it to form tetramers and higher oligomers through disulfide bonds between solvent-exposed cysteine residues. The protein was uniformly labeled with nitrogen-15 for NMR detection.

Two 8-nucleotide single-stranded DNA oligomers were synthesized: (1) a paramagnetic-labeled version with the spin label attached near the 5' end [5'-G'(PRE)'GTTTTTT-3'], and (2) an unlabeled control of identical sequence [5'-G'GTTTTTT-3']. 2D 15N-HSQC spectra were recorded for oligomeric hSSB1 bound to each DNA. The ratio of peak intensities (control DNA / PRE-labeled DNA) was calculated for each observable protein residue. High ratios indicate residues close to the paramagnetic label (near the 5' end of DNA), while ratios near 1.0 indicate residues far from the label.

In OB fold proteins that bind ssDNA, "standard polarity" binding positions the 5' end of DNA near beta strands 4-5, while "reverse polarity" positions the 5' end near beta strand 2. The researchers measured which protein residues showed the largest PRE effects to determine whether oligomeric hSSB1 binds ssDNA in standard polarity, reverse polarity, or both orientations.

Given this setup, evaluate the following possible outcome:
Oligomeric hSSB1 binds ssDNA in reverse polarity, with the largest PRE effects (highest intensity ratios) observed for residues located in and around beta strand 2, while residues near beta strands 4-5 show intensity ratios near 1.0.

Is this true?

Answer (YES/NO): NO